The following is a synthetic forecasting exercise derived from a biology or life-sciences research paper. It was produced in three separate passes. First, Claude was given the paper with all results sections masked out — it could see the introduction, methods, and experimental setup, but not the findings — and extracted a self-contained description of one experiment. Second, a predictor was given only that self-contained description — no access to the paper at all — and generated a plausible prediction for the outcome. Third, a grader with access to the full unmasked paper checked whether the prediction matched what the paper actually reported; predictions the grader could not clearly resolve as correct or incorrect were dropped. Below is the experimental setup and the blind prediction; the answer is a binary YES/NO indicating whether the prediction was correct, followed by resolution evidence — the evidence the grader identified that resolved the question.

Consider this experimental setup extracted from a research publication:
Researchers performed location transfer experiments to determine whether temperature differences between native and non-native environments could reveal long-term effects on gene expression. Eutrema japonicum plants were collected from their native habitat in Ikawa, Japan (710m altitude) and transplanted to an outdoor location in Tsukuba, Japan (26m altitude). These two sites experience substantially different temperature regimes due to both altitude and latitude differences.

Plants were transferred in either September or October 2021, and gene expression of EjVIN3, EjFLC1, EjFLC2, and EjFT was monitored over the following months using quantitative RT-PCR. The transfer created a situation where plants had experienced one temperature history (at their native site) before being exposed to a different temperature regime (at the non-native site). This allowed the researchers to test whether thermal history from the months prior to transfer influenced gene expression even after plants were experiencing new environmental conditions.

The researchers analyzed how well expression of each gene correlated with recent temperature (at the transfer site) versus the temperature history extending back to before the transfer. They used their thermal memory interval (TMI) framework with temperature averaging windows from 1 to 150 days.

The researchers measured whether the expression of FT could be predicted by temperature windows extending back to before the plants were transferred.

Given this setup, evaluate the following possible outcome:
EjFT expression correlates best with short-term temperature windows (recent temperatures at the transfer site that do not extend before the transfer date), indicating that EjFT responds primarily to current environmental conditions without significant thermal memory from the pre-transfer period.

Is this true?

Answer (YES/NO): NO